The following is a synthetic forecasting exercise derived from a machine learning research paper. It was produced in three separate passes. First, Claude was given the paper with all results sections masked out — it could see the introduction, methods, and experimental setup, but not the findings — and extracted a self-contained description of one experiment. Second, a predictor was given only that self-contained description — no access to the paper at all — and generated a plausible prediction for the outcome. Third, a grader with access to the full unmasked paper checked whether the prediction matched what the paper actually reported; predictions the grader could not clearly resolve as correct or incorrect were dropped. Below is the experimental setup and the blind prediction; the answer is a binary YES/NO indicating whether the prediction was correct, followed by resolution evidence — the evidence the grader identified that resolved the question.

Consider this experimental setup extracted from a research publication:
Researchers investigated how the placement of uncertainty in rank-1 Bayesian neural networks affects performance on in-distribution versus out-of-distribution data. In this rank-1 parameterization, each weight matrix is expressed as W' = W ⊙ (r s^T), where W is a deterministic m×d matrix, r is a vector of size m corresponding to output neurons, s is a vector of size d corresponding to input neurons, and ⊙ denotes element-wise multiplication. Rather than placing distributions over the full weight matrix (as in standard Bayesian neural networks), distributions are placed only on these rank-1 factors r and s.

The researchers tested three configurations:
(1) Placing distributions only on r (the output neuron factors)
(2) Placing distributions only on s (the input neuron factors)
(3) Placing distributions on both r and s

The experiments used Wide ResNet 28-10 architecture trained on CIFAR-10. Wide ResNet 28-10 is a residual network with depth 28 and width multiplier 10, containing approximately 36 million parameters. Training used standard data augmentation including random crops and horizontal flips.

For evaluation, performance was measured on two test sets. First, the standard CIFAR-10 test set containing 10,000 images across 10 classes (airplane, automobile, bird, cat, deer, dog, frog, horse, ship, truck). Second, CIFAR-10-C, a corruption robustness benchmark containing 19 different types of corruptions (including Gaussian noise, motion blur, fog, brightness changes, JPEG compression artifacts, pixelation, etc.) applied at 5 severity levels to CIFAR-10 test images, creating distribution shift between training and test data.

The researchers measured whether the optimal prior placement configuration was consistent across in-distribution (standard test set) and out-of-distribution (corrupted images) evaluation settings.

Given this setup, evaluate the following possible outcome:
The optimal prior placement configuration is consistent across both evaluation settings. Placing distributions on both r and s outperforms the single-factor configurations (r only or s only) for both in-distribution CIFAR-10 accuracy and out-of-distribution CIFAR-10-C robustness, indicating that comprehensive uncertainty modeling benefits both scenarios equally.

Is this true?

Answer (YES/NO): NO